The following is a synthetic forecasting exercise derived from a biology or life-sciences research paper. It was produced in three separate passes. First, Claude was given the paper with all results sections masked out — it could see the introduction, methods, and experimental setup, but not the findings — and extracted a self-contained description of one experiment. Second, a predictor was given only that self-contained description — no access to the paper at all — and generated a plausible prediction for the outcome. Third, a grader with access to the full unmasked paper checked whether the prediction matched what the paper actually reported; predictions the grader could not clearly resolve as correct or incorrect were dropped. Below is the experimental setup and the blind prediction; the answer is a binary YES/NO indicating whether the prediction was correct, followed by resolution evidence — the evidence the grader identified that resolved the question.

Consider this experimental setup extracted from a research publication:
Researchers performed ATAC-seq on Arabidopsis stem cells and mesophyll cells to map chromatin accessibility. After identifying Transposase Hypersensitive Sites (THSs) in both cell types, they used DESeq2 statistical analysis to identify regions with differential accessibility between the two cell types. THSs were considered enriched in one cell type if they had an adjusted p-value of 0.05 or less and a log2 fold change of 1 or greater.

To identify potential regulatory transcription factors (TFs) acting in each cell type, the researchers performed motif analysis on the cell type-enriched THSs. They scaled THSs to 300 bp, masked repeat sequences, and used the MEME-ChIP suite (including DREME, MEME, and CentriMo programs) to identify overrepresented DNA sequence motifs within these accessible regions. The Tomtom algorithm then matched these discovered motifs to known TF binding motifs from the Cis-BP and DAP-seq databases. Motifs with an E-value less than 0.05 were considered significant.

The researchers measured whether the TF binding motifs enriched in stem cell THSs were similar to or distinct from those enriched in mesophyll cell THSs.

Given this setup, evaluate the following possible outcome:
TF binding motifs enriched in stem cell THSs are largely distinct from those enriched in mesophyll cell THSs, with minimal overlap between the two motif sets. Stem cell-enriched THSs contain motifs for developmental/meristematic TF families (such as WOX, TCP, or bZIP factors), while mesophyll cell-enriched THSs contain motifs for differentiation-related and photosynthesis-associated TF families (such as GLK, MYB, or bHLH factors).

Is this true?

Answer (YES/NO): NO